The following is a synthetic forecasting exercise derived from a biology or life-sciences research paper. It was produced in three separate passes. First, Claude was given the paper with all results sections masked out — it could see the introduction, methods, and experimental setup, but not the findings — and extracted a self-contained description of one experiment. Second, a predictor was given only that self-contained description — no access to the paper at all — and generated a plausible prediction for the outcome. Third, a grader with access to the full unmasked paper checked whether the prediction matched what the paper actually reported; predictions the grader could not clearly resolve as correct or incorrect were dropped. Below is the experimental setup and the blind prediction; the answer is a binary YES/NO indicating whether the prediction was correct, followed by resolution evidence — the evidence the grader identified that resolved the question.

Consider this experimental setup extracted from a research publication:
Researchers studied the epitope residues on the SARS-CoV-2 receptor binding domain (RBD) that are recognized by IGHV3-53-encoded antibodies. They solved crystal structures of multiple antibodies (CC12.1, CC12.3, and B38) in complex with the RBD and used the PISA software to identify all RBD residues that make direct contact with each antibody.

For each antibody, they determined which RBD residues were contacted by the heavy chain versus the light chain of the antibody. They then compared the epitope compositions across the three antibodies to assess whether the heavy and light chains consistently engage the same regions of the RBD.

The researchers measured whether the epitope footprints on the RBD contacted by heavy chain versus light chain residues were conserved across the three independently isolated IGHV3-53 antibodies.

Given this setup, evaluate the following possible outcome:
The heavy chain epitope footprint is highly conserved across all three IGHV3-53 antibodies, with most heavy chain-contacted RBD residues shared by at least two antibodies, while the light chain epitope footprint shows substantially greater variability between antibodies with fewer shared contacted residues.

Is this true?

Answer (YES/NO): YES